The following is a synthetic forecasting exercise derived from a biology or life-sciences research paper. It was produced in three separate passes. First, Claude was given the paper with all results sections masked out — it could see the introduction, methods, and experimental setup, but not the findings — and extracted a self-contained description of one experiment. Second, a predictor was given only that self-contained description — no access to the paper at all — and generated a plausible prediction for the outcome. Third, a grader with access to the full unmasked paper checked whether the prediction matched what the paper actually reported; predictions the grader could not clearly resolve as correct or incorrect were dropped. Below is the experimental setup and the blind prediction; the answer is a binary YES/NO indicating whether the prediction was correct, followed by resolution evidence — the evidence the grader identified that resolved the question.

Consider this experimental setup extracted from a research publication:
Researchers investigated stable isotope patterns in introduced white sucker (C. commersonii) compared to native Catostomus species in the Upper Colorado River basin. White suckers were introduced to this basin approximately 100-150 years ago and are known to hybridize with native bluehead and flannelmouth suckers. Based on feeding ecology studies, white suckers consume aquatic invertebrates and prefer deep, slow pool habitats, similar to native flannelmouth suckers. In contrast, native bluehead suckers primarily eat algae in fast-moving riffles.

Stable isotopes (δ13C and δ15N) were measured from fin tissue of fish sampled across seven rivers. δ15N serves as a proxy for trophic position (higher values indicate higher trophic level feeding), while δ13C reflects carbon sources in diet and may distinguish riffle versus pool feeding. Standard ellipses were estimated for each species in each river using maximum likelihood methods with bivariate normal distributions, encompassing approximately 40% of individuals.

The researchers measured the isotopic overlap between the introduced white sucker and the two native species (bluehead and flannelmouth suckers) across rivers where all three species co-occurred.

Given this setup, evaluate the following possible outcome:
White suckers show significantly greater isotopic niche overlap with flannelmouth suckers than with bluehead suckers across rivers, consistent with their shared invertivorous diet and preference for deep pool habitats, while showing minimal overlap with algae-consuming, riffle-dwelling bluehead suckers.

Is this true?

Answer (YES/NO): NO